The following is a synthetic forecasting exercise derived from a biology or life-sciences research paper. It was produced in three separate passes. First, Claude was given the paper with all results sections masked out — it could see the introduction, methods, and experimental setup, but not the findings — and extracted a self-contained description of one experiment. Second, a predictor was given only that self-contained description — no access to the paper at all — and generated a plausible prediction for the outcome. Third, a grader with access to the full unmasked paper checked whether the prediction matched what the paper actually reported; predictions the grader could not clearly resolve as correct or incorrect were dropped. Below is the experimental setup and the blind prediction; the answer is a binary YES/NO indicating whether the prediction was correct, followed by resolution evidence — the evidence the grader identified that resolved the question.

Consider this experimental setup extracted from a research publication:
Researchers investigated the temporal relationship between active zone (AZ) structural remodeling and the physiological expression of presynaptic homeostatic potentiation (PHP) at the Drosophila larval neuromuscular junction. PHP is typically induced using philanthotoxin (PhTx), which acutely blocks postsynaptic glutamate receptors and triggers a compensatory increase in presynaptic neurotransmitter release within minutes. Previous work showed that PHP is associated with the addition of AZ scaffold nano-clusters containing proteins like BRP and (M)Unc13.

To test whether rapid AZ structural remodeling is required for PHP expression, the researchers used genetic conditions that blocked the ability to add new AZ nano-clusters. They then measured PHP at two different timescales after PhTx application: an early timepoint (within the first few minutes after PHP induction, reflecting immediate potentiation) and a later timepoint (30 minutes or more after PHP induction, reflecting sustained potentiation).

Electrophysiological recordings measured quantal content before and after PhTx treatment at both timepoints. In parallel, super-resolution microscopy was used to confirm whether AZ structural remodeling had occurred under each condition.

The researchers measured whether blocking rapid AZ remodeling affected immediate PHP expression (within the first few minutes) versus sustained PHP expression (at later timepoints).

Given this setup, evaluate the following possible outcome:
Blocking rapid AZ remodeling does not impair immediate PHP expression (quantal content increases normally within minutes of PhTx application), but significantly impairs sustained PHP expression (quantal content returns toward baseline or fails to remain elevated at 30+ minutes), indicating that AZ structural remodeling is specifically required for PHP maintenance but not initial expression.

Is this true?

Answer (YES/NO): NO